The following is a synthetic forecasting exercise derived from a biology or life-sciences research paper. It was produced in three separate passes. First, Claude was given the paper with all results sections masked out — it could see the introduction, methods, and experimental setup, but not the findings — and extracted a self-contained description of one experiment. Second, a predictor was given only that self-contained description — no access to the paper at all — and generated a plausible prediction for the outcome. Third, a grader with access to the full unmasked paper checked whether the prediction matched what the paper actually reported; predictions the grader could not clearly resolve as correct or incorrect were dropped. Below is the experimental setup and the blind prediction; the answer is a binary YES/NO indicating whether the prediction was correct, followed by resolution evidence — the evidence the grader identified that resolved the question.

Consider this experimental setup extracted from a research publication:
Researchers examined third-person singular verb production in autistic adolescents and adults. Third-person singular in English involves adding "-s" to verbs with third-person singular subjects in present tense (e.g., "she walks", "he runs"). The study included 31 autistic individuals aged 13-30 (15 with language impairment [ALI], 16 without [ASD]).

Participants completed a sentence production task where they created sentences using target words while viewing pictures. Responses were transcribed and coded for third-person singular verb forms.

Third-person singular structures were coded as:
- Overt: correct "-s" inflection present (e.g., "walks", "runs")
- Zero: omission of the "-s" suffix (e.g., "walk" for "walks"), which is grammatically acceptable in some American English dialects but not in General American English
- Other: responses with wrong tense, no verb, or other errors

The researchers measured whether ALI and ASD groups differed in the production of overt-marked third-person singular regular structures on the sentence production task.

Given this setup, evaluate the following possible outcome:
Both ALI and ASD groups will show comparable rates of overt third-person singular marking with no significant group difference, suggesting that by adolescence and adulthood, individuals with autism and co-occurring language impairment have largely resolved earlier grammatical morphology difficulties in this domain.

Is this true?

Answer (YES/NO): NO